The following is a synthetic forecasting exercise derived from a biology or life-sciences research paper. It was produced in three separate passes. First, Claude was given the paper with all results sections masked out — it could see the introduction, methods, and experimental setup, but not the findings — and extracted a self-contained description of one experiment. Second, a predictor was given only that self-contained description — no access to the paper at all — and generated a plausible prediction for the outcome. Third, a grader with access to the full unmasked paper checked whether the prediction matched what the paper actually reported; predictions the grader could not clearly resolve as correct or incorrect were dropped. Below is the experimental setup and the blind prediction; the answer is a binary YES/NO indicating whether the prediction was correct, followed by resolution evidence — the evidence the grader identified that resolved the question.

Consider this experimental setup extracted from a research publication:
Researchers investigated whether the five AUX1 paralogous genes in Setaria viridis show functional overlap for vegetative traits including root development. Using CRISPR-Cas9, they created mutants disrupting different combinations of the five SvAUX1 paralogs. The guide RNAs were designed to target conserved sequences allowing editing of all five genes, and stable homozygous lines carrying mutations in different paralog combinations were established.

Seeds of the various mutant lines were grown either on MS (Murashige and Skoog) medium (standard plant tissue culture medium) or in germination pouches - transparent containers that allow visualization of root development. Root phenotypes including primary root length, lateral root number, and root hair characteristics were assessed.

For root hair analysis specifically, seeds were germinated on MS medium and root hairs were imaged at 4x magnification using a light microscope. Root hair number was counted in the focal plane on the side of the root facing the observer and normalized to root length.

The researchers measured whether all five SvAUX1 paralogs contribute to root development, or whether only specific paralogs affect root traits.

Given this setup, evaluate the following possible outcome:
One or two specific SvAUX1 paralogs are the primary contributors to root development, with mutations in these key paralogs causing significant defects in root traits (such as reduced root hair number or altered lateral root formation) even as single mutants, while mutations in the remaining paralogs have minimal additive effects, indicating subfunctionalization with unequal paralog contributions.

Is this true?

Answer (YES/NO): NO